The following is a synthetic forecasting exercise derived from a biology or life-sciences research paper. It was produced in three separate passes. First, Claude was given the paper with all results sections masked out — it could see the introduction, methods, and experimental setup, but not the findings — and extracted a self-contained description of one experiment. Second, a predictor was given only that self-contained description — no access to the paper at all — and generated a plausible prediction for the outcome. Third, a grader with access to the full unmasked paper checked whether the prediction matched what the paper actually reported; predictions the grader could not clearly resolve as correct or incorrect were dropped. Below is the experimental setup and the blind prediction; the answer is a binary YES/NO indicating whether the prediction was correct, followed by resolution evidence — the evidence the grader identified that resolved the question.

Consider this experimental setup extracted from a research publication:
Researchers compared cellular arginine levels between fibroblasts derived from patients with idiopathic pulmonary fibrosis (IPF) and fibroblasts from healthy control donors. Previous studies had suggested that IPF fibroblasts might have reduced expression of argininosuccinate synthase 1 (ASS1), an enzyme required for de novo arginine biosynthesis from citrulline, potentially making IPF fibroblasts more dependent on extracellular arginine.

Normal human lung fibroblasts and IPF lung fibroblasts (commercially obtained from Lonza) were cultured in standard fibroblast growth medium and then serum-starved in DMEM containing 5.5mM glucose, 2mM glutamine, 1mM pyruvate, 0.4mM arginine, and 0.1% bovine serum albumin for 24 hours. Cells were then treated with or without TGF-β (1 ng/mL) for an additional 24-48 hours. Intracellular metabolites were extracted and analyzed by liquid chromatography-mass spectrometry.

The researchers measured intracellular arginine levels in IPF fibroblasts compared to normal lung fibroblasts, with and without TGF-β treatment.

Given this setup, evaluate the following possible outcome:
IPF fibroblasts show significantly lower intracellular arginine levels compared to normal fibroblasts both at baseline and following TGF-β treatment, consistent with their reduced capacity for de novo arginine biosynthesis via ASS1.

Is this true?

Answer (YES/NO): NO